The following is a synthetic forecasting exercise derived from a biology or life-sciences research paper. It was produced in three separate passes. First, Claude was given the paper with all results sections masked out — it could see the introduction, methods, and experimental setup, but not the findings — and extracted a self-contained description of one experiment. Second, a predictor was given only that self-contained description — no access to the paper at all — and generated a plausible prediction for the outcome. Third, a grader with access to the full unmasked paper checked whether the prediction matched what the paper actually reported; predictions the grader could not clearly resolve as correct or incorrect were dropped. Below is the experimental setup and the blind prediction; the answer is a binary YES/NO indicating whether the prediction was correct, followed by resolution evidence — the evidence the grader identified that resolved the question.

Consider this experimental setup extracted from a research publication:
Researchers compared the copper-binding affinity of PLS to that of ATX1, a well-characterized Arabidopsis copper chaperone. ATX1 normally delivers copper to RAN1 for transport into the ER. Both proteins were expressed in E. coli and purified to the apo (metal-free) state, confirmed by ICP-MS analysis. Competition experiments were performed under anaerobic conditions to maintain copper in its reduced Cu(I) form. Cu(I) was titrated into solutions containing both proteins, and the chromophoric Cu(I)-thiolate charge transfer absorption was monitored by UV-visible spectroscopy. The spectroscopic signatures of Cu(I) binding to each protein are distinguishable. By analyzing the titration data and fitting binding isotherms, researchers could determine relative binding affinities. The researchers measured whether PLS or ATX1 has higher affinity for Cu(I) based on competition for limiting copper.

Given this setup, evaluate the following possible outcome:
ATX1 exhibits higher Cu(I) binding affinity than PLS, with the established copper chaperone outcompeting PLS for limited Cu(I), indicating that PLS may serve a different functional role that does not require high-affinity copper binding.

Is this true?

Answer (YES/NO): YES